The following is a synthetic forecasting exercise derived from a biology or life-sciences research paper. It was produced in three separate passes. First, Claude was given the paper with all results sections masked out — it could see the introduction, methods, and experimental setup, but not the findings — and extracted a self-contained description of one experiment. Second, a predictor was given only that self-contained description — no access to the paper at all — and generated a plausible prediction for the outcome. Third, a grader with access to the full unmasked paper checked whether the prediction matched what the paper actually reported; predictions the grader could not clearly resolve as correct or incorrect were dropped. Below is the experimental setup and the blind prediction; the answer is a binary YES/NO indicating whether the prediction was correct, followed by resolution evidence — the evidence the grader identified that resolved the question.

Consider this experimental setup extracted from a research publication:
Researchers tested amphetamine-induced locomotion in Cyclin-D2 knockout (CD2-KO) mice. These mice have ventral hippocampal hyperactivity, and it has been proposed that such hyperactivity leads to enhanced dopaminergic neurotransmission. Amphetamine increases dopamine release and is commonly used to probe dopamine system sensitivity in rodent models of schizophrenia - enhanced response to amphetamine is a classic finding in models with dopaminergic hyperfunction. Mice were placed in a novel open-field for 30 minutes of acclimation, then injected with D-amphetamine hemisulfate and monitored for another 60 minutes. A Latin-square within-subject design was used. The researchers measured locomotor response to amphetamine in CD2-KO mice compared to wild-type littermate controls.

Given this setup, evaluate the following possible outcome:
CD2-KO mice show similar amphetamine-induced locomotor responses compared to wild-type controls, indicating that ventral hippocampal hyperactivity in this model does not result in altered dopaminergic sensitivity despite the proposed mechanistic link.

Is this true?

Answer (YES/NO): YES